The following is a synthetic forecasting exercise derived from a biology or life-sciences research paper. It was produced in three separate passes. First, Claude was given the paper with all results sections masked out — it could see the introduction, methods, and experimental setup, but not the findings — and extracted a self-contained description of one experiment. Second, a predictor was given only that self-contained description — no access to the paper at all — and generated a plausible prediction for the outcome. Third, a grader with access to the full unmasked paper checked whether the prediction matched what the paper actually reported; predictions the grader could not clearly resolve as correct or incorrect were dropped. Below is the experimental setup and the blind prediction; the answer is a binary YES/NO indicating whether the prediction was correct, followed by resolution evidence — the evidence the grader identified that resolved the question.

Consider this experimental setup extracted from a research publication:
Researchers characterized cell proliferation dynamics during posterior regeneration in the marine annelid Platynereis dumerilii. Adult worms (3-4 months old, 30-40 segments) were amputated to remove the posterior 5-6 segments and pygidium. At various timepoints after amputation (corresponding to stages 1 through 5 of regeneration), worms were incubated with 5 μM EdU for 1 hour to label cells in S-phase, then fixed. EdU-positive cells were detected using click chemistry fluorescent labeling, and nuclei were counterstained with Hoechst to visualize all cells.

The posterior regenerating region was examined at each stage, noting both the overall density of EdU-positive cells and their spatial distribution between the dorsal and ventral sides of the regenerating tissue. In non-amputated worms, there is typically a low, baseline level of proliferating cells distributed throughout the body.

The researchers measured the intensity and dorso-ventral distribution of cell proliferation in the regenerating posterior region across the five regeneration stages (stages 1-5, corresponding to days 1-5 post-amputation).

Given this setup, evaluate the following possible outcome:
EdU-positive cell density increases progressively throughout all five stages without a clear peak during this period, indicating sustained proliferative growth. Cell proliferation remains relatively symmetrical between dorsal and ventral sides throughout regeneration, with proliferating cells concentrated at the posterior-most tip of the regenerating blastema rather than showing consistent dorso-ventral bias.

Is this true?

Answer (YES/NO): NO